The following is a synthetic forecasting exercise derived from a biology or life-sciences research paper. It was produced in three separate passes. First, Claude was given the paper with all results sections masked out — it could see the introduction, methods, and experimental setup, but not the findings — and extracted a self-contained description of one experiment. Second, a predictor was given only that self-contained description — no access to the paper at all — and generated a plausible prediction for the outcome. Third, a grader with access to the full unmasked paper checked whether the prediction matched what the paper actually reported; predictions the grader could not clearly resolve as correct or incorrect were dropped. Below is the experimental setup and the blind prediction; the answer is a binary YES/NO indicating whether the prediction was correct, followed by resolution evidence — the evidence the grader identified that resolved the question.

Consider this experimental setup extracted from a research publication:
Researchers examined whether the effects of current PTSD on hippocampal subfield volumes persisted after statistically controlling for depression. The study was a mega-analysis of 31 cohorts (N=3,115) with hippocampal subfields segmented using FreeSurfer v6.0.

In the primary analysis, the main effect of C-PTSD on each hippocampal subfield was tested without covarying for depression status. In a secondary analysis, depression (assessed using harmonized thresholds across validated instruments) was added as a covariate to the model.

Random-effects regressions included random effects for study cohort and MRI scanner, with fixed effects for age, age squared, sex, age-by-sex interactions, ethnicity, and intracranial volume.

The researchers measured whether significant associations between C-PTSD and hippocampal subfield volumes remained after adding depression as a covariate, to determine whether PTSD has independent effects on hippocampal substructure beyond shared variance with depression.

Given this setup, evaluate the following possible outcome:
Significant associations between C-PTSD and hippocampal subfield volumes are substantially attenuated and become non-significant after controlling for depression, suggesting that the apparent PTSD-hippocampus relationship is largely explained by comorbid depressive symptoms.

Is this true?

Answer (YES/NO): NO